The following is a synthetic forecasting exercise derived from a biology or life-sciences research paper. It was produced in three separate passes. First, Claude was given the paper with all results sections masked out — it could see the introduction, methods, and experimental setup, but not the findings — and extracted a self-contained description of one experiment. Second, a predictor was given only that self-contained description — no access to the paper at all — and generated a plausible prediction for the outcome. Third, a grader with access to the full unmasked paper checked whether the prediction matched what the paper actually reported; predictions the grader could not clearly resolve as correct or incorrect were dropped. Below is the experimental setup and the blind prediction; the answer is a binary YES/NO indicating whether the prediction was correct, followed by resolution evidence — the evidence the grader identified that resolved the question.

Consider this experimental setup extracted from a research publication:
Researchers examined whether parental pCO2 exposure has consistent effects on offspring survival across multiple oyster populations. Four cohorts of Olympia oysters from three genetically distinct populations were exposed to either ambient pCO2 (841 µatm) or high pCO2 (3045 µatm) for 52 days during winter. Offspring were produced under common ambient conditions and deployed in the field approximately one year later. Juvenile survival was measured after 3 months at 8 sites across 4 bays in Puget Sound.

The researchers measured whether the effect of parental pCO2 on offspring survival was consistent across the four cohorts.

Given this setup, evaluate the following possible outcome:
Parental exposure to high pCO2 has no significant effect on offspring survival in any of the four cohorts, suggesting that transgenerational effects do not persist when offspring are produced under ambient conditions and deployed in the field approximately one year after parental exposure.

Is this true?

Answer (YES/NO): NO